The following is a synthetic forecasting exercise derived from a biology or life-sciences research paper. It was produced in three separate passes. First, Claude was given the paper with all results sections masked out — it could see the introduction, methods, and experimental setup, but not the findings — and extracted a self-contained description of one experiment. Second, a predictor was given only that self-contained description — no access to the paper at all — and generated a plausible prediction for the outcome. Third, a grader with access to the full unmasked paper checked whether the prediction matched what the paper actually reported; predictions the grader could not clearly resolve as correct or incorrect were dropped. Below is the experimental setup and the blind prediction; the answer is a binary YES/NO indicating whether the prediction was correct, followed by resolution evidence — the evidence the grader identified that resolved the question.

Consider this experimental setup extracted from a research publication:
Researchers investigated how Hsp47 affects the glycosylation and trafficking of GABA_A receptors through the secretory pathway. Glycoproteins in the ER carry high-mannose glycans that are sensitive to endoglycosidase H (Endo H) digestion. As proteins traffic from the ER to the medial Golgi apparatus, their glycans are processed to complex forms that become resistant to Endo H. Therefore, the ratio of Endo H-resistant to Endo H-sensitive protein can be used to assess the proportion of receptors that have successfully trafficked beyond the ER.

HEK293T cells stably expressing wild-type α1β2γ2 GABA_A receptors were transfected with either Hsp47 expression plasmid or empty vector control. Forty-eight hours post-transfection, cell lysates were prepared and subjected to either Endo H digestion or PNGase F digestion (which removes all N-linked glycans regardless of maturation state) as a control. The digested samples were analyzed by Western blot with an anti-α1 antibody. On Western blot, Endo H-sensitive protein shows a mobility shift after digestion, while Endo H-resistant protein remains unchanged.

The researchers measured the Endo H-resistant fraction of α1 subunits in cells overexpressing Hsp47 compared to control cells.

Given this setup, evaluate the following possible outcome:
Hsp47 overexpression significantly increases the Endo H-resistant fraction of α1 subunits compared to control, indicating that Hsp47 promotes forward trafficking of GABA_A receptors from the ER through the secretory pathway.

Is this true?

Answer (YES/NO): YES